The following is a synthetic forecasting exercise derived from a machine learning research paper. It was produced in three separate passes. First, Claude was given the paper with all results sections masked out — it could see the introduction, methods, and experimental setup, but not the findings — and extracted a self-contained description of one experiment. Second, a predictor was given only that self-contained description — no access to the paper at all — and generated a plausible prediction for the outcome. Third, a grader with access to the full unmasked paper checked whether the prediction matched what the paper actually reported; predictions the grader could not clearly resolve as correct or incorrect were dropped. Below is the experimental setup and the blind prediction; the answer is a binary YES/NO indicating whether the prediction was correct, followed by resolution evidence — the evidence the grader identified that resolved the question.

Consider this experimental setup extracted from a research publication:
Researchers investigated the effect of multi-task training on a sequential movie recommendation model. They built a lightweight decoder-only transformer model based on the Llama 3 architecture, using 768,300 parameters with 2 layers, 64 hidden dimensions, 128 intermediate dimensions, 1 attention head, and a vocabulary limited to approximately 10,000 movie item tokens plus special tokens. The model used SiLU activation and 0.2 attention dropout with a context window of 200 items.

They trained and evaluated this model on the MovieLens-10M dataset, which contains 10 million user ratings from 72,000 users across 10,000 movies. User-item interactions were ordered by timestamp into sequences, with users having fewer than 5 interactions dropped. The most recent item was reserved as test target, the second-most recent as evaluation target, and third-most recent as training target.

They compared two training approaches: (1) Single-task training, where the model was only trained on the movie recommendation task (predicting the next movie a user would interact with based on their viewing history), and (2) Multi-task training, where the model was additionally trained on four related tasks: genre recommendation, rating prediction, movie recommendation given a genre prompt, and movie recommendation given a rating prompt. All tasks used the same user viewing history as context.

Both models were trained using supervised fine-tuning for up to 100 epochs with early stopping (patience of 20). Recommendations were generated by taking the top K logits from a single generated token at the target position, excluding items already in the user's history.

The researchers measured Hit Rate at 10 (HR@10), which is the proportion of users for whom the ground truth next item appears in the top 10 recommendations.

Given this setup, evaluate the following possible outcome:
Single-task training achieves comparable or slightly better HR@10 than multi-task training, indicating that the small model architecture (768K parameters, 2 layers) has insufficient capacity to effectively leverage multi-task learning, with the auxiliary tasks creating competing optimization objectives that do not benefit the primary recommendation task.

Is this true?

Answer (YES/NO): NO